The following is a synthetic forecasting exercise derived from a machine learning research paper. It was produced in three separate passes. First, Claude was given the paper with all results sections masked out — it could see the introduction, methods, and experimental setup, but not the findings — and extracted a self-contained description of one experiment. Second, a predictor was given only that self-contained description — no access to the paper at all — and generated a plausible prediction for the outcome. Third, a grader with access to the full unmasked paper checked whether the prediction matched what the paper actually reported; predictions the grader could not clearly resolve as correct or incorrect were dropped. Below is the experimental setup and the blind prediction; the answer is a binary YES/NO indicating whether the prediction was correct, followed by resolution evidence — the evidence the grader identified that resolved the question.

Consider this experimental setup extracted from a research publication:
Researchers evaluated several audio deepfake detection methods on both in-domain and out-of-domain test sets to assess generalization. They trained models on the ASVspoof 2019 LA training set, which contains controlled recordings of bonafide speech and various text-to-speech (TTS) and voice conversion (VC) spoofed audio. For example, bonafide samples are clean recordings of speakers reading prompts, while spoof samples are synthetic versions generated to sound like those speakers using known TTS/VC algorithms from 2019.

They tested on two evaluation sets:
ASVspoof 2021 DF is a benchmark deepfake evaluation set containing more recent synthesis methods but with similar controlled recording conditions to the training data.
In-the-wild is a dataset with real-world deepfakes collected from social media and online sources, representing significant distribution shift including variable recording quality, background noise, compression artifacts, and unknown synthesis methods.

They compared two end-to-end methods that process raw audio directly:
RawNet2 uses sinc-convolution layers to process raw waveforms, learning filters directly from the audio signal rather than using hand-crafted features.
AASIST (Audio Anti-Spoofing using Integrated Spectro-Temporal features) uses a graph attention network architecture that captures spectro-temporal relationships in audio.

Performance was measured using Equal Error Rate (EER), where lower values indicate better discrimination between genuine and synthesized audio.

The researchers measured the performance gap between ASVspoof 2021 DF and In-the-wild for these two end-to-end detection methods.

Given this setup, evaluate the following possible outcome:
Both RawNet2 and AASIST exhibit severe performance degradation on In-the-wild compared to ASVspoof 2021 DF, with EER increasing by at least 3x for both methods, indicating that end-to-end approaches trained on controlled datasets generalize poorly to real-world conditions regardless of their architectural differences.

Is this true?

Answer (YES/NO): NO